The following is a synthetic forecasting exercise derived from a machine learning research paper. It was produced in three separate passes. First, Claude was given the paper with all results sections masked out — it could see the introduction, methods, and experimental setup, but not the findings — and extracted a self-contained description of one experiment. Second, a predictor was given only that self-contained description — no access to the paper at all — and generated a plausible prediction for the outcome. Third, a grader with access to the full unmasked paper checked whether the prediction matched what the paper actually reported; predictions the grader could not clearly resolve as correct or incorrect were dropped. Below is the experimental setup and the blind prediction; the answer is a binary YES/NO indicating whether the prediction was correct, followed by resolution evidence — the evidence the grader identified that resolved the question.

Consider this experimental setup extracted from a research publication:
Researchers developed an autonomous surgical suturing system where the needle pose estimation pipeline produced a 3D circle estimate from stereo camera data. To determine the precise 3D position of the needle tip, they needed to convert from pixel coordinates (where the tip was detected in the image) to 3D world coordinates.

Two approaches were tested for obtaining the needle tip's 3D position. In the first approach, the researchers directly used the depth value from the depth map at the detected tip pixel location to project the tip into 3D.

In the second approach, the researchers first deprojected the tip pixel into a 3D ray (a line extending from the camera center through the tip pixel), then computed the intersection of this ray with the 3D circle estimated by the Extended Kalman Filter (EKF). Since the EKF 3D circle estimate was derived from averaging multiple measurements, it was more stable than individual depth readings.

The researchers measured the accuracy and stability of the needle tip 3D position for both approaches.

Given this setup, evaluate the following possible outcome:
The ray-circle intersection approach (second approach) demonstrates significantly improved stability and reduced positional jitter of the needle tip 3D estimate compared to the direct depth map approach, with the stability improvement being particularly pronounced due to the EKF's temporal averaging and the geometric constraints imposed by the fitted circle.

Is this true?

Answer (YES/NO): YES